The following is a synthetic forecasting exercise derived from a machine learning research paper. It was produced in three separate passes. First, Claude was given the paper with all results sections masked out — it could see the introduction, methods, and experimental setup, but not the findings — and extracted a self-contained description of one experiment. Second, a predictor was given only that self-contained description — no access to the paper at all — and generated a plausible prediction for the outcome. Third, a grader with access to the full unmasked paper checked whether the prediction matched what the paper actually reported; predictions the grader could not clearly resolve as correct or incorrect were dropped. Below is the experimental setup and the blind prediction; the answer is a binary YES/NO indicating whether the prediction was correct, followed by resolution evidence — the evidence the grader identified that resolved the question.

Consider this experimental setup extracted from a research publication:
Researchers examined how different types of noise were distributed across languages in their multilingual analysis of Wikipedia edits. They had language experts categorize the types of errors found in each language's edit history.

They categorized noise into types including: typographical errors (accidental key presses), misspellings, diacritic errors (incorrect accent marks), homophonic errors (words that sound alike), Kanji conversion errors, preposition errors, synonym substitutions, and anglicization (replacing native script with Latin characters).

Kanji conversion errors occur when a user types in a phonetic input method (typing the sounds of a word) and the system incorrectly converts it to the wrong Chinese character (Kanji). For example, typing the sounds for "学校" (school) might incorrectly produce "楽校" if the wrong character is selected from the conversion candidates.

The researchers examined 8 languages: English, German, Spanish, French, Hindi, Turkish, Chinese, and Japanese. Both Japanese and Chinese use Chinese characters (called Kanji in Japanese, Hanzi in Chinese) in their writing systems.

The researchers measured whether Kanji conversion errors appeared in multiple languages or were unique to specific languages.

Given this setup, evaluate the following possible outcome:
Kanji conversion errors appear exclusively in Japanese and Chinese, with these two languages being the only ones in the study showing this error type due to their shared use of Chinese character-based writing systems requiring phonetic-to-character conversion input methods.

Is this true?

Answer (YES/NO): NO